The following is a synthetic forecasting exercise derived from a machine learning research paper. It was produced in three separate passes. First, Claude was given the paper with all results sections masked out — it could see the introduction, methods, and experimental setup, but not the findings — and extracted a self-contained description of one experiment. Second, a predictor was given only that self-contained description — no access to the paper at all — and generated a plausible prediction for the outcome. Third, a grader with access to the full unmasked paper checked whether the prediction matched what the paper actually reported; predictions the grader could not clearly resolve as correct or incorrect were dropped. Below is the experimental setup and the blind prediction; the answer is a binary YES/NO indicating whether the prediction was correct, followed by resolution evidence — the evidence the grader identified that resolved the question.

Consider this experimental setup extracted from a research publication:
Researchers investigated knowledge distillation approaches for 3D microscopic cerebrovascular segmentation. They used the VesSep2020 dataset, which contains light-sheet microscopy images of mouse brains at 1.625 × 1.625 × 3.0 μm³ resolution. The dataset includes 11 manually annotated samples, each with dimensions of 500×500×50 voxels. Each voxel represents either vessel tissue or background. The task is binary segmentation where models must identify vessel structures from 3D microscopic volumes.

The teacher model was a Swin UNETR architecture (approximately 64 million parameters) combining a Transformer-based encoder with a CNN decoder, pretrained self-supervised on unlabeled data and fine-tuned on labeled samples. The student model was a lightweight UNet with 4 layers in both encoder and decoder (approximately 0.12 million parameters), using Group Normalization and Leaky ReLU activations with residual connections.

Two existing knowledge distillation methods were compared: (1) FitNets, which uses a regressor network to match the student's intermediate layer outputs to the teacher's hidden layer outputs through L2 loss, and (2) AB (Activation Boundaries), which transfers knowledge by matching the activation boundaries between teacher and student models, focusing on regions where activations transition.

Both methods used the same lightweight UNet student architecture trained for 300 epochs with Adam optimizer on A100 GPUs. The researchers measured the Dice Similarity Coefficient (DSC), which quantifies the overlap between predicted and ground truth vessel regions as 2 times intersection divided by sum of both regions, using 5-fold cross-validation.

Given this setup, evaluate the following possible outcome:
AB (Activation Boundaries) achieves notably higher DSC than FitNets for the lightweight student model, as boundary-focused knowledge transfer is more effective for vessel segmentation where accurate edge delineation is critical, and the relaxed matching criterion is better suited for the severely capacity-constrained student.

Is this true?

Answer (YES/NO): NO